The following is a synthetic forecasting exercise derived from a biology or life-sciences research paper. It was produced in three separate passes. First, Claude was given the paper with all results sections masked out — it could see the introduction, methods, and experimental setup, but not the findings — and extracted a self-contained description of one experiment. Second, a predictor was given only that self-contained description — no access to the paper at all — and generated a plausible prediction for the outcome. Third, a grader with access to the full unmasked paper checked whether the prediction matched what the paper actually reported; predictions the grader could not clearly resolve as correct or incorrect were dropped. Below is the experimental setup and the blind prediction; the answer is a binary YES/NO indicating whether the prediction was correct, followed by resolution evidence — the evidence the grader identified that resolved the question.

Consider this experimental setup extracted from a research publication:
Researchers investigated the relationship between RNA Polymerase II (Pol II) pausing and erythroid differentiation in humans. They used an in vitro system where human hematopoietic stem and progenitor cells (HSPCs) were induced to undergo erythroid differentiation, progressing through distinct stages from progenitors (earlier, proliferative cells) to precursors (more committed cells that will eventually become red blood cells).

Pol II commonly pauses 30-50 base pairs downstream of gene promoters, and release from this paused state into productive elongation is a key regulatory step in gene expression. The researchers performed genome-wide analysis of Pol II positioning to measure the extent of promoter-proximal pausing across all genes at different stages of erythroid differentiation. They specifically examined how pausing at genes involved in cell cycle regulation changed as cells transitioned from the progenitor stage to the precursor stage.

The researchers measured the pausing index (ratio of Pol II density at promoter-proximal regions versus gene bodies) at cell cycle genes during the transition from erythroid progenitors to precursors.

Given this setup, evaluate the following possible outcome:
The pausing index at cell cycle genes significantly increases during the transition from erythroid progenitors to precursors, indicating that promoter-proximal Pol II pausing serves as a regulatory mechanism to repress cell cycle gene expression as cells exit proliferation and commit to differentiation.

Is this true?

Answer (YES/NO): NO